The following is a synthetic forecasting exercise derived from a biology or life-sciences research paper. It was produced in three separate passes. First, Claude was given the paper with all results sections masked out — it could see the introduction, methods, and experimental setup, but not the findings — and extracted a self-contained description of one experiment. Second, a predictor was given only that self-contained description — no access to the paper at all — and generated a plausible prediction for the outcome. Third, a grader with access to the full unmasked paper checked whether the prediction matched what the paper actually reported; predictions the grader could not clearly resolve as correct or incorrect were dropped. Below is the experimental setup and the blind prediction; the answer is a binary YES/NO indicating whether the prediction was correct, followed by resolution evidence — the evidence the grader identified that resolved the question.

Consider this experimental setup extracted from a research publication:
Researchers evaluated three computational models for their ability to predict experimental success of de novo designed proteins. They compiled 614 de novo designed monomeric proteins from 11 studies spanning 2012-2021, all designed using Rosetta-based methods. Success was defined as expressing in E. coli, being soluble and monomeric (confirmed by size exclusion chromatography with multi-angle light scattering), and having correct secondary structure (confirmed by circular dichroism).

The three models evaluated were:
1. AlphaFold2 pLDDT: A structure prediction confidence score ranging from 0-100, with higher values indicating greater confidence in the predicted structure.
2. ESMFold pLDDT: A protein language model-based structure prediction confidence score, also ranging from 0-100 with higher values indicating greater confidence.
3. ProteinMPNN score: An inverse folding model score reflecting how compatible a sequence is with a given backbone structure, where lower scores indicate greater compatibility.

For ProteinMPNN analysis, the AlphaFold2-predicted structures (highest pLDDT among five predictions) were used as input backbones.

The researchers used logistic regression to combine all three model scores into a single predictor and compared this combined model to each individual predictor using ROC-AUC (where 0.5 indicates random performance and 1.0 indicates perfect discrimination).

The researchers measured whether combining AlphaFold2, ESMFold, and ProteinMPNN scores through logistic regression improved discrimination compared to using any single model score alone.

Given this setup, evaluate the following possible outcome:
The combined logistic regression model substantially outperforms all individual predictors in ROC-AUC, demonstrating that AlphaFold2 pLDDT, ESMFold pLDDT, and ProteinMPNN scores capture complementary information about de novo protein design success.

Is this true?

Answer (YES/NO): NO